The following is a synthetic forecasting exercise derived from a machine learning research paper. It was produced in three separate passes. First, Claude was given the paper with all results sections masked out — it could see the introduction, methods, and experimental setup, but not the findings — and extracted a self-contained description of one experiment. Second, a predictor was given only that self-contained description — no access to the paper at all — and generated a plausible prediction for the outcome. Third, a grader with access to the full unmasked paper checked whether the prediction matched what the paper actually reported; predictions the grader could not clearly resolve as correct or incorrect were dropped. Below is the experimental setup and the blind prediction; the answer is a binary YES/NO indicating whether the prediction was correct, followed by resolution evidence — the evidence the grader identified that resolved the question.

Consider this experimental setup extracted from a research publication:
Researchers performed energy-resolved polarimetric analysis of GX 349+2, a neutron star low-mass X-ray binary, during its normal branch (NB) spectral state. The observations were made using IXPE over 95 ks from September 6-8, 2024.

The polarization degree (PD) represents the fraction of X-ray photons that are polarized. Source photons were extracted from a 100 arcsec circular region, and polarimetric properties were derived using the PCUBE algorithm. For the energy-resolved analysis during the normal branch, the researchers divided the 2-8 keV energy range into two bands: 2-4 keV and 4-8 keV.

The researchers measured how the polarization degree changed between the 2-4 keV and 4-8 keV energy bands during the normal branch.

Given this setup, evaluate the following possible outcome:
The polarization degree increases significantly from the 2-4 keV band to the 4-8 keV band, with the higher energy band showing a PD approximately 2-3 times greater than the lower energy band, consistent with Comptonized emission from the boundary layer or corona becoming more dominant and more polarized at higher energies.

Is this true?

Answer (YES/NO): NO